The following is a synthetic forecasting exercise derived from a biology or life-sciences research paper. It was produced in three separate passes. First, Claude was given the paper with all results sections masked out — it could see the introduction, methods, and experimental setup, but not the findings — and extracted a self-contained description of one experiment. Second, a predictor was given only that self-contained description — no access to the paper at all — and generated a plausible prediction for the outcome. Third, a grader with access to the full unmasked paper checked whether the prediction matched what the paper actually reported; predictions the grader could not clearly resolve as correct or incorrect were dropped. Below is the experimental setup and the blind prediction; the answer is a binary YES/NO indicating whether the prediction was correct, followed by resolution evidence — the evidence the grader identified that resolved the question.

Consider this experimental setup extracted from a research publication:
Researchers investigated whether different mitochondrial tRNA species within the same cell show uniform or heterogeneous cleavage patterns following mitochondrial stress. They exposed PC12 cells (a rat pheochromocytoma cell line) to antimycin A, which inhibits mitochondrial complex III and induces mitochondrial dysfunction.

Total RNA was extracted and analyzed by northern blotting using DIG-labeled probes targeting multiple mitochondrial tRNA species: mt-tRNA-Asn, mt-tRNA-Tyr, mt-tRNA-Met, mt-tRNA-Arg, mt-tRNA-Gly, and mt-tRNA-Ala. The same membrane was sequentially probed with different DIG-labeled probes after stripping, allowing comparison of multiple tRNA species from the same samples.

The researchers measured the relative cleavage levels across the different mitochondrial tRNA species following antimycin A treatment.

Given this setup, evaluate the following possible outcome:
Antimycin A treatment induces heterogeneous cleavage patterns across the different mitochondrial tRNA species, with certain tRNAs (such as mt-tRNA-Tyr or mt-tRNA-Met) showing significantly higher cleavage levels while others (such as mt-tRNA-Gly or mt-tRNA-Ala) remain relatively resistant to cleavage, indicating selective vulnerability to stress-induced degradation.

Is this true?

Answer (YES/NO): YES